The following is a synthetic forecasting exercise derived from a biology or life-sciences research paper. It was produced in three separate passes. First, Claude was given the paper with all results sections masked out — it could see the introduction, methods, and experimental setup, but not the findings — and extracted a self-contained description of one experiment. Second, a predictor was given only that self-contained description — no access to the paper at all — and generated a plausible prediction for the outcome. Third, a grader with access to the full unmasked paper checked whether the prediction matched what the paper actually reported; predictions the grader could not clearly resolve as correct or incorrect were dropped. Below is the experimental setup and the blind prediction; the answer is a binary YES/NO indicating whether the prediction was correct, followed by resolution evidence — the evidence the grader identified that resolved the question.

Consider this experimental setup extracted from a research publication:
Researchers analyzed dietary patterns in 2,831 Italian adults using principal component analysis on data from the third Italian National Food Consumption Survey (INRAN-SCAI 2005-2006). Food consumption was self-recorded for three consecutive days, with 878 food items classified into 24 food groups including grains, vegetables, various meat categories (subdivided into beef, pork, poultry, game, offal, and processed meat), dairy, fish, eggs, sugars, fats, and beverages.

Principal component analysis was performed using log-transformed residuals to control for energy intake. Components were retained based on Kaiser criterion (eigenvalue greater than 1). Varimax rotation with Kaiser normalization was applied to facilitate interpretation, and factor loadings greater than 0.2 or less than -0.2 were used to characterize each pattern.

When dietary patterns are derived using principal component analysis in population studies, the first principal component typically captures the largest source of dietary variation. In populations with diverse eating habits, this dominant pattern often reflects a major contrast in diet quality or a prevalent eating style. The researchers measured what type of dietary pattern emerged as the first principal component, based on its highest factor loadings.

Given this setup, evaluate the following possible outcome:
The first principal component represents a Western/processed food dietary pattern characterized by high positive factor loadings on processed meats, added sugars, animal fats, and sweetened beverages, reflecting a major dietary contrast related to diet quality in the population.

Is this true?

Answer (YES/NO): NO